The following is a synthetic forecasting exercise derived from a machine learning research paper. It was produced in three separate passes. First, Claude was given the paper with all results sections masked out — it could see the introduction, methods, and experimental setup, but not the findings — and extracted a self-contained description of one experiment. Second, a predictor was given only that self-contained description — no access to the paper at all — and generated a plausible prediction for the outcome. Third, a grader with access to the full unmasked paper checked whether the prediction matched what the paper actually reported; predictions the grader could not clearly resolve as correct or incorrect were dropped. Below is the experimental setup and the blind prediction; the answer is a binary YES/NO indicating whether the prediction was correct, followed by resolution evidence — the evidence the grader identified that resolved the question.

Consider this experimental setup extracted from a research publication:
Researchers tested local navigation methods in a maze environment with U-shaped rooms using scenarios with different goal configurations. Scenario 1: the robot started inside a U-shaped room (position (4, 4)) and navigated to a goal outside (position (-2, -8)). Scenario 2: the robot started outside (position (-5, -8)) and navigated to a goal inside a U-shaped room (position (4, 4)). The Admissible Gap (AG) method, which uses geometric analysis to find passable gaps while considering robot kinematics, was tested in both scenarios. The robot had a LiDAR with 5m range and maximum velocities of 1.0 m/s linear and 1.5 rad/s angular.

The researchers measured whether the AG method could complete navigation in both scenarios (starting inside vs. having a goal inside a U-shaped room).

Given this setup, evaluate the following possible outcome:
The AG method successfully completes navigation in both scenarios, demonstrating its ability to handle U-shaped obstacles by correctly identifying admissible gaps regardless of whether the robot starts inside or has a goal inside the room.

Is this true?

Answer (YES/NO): NO